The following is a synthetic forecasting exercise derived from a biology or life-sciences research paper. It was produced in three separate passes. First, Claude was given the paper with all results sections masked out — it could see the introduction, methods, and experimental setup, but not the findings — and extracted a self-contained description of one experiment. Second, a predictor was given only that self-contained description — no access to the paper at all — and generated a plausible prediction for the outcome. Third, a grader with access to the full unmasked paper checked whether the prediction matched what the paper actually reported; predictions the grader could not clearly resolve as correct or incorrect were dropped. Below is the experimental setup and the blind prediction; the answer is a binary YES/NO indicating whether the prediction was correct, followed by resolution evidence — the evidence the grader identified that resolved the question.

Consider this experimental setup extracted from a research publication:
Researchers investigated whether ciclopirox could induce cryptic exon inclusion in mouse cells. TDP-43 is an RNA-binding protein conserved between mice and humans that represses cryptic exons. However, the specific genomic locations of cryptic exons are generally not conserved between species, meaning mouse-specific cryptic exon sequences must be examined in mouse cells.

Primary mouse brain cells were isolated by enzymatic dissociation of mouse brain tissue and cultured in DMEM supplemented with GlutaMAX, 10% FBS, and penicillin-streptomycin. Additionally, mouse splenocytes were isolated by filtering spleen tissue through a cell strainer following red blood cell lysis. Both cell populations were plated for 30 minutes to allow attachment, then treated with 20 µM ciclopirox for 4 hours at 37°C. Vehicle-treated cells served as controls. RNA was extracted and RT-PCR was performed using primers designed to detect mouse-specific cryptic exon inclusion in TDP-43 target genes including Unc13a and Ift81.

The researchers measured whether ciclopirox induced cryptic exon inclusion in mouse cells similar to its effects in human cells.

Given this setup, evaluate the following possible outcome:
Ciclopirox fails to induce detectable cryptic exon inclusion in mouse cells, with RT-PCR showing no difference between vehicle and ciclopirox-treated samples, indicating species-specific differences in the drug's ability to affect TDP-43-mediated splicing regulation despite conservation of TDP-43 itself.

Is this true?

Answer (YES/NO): NO